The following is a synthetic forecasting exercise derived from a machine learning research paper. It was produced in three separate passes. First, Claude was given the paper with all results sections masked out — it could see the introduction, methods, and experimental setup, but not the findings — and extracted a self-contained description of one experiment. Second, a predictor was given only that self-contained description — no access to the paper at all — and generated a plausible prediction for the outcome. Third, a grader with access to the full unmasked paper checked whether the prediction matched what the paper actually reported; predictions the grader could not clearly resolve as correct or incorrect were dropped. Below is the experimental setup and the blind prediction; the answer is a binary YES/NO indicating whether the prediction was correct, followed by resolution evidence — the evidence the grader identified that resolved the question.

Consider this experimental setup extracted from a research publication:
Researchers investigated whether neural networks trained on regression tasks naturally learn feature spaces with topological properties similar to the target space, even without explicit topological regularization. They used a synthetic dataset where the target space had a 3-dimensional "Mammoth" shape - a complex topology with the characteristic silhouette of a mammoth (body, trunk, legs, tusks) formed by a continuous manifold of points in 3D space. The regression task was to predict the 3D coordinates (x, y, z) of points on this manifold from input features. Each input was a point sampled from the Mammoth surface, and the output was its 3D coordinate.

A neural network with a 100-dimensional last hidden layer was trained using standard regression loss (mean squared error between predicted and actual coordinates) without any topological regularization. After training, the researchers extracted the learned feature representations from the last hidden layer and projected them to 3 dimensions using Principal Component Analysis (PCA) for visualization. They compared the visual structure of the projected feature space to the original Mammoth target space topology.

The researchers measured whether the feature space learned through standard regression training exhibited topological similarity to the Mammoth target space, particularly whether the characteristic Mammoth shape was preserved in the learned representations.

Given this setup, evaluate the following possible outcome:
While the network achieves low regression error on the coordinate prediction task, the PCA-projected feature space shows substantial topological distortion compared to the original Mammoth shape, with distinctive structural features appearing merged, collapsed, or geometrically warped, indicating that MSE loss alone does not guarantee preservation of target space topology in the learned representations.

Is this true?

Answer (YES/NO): NO